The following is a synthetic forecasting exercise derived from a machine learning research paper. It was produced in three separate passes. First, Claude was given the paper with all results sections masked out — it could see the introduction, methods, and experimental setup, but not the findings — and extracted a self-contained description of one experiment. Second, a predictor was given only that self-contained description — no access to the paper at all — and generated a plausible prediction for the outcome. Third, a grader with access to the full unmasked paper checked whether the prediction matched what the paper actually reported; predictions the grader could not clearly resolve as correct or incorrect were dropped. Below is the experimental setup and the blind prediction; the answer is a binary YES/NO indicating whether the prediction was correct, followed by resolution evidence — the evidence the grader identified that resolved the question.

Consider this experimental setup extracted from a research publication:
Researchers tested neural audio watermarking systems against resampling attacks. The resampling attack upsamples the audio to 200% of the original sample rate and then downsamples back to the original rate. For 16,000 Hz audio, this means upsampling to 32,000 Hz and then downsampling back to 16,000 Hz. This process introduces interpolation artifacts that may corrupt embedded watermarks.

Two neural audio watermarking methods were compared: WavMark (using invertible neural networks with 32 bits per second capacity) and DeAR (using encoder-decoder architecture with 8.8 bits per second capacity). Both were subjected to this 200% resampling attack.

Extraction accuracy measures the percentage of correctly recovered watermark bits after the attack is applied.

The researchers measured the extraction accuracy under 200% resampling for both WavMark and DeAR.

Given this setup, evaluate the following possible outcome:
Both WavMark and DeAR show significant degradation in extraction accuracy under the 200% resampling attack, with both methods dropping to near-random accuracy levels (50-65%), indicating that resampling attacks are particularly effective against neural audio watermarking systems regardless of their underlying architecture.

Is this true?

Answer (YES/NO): NO